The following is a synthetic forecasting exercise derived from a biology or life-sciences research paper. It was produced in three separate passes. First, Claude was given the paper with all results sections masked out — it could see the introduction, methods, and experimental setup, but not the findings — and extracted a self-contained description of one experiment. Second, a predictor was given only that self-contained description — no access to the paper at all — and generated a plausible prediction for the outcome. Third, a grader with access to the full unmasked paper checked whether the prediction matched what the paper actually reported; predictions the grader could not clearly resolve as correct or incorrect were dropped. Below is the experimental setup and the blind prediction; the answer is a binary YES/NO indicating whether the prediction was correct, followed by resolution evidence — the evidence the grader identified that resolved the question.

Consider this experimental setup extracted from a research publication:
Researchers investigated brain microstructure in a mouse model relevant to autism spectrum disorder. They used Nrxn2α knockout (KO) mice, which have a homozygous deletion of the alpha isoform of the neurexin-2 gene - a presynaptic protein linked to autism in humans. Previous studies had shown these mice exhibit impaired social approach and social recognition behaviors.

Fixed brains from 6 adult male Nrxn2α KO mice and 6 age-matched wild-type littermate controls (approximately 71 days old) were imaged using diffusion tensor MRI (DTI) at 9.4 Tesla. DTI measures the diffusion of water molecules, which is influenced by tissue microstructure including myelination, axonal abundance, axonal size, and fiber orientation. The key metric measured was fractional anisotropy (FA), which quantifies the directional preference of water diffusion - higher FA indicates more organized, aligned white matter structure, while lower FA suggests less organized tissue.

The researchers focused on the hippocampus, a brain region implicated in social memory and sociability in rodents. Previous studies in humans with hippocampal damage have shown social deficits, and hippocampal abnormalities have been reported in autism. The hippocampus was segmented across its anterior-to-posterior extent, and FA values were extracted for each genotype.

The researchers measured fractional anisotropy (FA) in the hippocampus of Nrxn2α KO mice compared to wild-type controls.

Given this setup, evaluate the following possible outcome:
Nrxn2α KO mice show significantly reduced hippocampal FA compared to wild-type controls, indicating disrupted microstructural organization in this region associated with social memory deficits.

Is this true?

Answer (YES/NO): NO